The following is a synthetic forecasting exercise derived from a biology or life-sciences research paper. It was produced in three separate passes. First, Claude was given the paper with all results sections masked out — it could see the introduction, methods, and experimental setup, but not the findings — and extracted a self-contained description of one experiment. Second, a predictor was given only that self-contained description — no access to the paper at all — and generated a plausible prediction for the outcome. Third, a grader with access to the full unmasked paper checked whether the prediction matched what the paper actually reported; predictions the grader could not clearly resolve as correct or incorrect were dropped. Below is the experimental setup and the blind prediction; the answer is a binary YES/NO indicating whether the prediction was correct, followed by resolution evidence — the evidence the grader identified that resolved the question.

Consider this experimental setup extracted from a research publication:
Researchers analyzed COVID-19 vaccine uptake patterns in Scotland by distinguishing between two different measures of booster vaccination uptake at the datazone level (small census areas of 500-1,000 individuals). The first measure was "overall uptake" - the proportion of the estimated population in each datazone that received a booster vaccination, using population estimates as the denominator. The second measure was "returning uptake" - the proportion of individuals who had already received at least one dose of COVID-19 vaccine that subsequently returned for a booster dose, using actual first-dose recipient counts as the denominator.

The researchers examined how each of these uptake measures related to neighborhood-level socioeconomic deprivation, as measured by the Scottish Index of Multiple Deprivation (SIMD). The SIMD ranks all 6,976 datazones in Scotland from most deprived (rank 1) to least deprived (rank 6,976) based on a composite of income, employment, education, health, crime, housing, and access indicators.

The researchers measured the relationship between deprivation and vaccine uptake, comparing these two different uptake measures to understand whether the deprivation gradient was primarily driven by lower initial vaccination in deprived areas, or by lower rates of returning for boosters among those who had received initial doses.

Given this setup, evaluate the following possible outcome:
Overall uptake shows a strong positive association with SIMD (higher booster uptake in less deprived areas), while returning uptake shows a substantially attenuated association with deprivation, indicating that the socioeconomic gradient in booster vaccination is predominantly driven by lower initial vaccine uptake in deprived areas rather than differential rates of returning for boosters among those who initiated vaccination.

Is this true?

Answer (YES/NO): NO